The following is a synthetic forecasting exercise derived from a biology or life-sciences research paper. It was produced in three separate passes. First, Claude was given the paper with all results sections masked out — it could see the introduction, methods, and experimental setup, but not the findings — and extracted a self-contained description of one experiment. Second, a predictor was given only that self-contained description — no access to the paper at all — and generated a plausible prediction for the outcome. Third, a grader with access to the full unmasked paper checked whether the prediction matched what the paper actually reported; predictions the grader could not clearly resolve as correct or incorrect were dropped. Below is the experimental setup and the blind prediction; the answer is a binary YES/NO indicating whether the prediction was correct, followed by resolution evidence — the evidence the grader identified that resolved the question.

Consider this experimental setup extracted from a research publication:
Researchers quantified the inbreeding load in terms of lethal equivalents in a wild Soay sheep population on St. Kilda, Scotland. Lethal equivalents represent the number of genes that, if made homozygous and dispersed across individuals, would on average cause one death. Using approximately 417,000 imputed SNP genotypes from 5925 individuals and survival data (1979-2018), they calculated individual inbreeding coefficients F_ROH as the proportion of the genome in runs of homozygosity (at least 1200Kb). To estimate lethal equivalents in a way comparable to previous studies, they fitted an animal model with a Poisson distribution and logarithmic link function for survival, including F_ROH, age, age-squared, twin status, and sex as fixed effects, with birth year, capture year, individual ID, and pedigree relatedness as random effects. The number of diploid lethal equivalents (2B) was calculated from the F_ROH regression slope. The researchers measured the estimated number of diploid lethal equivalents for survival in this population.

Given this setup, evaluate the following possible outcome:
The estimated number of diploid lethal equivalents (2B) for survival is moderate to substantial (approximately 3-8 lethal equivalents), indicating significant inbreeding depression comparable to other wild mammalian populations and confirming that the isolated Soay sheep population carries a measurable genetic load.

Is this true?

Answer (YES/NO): YES